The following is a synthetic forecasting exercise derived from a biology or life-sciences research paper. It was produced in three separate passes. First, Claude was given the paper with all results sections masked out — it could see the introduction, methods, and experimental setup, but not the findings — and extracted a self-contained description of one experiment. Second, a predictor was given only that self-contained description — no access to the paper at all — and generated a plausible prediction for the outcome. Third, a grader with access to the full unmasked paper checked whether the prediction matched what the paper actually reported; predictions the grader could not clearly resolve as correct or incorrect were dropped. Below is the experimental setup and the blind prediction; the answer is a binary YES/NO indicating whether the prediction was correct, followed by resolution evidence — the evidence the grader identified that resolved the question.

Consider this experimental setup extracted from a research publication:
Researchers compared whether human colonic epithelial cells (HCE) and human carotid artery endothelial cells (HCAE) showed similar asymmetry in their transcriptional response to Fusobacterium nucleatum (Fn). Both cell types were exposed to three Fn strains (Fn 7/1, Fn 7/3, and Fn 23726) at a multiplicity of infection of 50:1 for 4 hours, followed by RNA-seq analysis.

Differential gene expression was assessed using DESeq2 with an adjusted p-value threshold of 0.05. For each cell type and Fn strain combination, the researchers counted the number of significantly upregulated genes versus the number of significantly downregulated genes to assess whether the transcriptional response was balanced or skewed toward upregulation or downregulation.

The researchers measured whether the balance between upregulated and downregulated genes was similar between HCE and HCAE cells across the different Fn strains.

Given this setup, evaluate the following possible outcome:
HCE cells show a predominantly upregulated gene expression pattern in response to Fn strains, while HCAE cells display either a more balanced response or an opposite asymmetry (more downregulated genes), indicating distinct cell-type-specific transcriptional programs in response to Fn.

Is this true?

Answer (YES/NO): NO